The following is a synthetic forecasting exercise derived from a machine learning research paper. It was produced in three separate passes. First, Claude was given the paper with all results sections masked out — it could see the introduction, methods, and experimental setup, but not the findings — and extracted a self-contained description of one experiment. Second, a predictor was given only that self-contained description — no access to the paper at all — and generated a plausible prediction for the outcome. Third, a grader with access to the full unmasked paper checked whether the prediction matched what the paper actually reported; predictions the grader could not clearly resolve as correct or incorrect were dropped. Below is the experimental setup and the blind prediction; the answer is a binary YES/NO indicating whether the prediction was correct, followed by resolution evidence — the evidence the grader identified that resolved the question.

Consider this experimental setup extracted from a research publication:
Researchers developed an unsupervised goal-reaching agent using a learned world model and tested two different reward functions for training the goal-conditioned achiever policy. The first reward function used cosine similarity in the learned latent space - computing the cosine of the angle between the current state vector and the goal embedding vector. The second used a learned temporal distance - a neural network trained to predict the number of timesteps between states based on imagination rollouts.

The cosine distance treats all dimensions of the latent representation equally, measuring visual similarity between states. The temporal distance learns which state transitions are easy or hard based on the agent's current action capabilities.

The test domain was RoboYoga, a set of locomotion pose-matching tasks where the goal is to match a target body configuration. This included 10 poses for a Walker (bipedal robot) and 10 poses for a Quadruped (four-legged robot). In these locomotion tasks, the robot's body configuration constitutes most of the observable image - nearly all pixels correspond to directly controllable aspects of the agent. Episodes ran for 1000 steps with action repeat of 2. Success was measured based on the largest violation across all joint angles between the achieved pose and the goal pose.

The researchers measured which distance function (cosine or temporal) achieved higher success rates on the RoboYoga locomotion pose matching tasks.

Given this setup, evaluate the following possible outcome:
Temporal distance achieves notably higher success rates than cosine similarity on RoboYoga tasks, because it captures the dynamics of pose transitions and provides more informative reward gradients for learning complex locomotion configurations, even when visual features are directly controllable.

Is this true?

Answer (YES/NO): NO